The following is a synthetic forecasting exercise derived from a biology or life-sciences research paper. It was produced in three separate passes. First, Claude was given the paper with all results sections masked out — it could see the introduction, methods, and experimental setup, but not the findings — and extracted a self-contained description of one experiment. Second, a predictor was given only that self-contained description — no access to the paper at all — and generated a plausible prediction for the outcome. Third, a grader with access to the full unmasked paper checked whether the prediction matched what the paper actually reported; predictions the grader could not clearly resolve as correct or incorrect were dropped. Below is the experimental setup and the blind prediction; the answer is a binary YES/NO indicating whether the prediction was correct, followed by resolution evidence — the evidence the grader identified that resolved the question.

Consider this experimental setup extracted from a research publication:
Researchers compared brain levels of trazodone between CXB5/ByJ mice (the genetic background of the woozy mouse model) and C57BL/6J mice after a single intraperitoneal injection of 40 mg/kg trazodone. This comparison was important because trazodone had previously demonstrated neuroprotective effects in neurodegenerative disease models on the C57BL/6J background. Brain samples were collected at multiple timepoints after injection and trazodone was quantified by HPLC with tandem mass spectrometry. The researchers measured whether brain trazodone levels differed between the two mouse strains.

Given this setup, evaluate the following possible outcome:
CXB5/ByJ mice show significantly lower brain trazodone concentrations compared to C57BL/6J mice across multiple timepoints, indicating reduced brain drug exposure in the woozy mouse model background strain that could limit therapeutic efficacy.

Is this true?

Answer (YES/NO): NO